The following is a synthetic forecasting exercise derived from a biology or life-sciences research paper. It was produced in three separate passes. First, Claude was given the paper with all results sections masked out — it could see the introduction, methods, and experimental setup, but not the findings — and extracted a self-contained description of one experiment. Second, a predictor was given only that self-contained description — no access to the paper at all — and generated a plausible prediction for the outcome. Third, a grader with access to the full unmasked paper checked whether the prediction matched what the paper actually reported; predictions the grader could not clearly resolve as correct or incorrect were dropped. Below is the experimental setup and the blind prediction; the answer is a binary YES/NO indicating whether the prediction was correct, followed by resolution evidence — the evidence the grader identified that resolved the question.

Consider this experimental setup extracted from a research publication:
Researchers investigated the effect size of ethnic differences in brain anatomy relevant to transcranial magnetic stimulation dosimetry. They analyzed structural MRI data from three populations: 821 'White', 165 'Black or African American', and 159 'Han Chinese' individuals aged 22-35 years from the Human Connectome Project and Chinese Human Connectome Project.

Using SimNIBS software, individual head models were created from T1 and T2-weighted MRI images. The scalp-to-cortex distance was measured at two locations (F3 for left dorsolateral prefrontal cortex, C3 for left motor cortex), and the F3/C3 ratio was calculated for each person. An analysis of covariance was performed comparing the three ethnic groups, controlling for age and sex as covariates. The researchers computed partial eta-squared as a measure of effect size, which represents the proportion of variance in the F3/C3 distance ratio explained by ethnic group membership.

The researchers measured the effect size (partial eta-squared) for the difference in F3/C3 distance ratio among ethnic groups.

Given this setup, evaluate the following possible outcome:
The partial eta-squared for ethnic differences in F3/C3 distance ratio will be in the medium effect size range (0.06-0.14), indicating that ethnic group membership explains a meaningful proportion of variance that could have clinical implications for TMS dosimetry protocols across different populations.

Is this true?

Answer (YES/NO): YES